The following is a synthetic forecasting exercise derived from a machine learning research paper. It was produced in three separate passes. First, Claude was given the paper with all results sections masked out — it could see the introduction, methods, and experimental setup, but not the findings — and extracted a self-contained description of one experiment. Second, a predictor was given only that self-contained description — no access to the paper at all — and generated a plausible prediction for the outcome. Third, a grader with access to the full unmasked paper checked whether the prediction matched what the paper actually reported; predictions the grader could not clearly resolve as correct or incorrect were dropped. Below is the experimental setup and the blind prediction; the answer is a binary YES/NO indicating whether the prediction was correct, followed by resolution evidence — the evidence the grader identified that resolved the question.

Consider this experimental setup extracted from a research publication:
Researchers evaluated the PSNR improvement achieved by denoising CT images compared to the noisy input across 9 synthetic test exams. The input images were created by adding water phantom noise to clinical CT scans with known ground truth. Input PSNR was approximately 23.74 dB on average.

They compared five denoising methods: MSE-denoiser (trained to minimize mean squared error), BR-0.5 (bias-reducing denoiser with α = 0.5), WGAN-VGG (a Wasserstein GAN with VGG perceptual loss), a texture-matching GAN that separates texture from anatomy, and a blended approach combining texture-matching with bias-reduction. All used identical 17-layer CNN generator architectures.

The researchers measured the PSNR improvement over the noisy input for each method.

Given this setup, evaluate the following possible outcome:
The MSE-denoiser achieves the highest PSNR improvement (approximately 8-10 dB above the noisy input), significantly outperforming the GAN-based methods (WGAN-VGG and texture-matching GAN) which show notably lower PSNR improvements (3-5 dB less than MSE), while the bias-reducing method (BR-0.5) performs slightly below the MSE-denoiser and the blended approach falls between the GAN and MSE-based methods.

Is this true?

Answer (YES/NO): NO